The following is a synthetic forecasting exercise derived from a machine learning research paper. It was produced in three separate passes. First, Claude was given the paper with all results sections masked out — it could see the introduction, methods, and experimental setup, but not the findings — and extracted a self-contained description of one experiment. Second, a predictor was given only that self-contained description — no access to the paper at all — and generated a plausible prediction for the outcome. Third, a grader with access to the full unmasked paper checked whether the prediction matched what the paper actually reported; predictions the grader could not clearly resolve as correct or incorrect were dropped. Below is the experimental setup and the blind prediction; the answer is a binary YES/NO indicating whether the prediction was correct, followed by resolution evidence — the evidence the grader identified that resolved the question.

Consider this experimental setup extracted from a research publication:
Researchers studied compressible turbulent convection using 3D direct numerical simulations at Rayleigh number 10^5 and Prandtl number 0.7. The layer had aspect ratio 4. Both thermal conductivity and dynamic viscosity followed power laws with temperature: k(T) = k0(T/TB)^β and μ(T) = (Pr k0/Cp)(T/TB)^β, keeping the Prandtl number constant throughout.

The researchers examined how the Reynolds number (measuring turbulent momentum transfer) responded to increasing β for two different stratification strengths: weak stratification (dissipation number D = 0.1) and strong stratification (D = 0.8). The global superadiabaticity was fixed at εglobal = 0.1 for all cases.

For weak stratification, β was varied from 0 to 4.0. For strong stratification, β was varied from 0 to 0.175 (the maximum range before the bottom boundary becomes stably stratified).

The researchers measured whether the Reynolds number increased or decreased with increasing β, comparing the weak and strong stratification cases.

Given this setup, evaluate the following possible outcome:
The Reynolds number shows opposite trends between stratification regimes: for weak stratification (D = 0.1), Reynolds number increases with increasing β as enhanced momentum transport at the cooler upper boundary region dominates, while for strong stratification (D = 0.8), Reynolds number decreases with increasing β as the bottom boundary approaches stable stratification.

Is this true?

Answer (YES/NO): YES